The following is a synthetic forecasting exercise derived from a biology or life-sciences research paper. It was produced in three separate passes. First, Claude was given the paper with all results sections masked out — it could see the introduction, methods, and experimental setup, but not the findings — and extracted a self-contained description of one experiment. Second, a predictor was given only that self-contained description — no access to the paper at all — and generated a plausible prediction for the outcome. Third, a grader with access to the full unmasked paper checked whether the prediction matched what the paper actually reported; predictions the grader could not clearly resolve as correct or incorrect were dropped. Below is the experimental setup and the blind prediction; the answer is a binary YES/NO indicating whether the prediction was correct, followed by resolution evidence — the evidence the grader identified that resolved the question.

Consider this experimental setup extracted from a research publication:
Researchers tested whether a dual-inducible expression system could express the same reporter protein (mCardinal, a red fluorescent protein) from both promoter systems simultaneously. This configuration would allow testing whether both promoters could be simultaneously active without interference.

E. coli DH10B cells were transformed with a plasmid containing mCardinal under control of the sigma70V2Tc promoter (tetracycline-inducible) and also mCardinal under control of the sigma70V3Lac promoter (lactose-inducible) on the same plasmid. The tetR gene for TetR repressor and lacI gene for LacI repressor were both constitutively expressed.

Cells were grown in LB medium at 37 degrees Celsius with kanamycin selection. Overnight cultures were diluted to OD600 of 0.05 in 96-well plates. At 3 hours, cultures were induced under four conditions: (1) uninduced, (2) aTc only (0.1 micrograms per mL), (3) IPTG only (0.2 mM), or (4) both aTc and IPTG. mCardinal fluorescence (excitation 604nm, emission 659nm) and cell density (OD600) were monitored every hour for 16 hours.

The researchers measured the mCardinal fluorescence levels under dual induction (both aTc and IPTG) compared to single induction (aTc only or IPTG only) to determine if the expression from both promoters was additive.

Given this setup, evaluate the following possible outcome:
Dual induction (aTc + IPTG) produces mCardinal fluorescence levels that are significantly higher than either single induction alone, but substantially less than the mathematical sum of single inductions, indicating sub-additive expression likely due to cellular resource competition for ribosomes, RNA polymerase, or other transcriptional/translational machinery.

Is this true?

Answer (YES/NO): NO